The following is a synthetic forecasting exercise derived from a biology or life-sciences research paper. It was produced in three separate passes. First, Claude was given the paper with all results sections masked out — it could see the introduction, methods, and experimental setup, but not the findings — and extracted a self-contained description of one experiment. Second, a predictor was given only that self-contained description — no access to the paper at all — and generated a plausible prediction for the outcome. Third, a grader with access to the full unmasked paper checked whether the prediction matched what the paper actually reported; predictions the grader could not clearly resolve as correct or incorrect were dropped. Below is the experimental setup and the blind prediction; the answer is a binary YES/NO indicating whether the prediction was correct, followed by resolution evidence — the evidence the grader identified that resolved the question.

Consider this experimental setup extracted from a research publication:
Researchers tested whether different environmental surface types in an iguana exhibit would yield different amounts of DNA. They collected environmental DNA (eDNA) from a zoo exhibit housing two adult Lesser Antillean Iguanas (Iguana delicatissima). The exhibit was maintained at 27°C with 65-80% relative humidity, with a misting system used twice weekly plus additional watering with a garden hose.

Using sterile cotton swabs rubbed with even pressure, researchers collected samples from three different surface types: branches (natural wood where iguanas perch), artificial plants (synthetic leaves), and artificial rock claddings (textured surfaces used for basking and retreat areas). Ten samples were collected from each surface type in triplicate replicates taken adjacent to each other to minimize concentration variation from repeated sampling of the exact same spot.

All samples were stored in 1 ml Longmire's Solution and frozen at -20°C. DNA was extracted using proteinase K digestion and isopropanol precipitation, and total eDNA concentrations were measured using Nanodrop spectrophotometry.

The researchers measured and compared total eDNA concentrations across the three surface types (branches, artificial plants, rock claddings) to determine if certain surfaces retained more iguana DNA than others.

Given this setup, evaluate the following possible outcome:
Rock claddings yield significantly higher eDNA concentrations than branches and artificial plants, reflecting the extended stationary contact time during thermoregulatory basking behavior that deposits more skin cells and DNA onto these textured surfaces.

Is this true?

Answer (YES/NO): NO